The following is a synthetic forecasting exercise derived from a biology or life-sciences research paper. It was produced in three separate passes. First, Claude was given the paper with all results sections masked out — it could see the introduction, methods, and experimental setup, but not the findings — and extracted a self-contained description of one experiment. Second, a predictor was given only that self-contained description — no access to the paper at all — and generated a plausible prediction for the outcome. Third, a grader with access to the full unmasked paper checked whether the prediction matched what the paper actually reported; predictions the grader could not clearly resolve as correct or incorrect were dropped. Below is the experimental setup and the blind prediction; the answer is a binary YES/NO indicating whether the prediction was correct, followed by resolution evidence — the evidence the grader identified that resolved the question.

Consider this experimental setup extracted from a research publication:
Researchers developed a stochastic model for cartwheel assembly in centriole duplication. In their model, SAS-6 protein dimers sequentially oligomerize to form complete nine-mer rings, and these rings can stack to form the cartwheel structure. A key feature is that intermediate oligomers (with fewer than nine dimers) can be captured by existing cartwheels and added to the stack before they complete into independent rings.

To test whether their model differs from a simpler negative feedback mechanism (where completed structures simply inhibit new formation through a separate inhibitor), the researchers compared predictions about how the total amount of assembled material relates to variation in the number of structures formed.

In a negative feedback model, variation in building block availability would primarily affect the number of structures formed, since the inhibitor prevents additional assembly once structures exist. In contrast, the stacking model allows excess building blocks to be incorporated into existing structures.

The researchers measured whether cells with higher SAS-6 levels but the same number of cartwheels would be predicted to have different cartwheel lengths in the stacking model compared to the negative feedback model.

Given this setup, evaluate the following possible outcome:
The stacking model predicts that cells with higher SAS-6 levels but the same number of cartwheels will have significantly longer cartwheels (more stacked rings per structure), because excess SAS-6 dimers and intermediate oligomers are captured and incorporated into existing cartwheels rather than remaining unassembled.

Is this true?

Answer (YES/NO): YES